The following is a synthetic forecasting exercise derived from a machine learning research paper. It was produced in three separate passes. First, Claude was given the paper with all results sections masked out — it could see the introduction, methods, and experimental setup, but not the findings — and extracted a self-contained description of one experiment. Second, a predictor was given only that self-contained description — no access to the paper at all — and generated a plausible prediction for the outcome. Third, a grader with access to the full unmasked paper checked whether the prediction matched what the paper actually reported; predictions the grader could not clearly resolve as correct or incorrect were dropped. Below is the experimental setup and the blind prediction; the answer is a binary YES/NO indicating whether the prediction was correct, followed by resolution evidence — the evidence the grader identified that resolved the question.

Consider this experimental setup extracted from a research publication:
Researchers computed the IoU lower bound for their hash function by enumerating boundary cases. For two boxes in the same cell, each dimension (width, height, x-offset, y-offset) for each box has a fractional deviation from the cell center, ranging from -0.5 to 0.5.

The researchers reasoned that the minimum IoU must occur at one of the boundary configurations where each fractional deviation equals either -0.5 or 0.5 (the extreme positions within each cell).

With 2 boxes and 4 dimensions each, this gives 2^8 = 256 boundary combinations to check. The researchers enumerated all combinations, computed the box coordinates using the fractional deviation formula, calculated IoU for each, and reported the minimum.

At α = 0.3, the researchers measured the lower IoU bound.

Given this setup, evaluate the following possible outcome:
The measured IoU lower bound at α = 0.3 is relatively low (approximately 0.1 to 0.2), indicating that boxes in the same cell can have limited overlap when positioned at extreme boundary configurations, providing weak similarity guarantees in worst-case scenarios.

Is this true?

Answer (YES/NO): NO